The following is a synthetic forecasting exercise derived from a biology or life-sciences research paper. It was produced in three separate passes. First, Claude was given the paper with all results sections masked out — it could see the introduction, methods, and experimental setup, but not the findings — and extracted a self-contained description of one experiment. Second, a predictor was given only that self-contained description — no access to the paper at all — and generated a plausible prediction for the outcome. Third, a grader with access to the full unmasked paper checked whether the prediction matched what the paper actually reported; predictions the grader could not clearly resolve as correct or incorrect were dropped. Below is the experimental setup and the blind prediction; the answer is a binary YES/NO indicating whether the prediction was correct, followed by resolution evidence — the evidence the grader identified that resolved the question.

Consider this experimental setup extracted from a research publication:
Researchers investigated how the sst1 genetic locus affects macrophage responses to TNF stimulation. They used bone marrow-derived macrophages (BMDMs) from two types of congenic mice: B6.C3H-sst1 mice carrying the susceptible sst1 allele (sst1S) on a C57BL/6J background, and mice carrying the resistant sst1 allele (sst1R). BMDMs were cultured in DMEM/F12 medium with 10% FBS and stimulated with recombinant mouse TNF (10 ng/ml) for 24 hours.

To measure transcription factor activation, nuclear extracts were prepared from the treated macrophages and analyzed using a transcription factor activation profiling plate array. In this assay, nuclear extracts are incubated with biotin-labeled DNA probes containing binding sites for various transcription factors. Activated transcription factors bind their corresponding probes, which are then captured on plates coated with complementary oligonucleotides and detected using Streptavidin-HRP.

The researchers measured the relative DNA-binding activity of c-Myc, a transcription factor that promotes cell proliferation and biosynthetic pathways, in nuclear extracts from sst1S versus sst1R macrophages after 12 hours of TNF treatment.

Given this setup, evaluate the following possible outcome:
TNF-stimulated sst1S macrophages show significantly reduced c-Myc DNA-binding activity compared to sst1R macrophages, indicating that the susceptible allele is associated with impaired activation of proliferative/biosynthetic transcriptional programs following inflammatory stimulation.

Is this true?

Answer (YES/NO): NO